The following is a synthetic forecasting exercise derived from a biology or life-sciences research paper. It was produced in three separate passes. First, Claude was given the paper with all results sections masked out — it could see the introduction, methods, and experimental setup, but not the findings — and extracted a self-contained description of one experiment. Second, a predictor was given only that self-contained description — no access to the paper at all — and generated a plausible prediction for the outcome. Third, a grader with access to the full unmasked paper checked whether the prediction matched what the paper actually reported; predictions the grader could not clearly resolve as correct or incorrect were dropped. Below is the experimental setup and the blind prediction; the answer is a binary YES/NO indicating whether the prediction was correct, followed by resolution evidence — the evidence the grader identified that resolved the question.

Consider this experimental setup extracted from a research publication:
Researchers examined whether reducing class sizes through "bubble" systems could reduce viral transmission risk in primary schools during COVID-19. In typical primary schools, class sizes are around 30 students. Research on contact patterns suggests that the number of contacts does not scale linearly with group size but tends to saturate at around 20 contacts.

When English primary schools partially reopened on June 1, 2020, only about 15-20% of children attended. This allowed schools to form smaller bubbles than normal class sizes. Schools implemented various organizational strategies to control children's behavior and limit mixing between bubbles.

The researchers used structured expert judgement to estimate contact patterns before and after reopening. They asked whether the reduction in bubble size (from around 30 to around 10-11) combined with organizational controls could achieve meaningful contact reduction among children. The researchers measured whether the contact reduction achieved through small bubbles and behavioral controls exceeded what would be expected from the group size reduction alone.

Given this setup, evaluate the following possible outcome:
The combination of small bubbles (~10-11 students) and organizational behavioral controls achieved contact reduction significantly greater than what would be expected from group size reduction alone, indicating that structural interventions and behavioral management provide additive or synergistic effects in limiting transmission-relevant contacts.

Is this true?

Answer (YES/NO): YES